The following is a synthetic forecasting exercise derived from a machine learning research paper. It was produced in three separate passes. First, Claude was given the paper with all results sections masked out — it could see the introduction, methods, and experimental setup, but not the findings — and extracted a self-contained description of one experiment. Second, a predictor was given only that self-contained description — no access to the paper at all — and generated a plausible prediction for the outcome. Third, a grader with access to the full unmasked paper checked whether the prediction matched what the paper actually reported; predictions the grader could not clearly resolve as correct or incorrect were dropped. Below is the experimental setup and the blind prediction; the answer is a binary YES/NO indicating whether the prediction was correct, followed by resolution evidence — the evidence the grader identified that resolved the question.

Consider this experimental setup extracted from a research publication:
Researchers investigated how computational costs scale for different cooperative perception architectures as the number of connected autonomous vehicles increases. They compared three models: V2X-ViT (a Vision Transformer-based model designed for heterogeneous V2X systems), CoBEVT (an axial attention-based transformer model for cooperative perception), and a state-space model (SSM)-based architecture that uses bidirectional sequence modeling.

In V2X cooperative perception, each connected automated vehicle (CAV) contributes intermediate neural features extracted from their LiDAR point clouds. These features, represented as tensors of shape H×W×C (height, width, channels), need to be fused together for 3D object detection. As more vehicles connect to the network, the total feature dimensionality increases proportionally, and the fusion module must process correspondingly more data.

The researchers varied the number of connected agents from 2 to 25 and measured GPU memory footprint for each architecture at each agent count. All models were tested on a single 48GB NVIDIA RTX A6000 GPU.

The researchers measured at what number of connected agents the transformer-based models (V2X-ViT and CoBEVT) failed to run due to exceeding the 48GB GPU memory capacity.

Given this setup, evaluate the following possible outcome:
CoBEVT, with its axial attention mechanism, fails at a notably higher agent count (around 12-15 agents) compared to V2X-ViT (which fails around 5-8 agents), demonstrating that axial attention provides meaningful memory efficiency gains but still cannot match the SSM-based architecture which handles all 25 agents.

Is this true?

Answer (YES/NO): NO